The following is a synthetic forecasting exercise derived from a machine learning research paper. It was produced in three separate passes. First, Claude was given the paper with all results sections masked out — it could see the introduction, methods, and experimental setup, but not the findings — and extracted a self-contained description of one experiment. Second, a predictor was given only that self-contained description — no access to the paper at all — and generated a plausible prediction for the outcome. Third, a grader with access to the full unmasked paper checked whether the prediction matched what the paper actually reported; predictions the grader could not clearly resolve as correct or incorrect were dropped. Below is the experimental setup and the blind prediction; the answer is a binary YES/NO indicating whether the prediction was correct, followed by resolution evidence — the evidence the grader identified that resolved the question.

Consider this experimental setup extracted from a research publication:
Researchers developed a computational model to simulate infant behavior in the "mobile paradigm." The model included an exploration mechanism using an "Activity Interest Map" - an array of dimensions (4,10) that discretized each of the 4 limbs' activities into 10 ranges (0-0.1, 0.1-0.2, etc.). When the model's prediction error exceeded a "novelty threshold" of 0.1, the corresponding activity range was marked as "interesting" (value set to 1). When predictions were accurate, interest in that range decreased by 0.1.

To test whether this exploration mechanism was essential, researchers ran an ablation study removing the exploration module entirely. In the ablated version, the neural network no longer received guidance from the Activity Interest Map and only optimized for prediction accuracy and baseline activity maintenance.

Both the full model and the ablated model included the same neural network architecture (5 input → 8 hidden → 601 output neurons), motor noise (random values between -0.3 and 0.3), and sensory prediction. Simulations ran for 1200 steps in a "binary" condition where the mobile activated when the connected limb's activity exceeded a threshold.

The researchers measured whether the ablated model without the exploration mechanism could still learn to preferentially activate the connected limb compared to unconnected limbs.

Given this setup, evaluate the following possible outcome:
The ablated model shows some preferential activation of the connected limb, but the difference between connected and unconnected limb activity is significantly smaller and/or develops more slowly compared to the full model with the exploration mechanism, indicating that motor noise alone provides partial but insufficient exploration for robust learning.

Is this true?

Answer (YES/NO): NO